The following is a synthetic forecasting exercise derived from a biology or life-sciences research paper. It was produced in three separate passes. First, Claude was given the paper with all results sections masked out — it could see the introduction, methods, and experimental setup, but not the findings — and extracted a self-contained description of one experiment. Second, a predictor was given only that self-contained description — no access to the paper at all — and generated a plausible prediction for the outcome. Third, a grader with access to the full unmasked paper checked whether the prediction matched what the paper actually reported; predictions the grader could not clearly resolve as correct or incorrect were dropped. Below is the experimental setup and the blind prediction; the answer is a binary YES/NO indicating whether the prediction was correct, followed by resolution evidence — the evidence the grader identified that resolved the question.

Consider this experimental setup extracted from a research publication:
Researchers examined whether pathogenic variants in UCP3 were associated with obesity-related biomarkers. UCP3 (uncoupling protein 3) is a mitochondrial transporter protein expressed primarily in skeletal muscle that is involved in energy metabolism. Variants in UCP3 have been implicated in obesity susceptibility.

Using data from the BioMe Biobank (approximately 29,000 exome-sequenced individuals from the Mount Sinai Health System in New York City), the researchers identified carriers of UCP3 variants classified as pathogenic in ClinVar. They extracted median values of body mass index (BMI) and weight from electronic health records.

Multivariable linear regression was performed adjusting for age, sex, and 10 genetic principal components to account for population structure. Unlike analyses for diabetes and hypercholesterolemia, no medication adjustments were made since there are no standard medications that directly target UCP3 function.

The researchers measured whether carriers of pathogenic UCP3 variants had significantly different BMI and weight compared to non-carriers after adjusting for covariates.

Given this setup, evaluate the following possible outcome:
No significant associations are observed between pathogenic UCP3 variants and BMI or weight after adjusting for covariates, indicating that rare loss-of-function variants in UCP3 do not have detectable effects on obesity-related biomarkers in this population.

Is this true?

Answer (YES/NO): NO